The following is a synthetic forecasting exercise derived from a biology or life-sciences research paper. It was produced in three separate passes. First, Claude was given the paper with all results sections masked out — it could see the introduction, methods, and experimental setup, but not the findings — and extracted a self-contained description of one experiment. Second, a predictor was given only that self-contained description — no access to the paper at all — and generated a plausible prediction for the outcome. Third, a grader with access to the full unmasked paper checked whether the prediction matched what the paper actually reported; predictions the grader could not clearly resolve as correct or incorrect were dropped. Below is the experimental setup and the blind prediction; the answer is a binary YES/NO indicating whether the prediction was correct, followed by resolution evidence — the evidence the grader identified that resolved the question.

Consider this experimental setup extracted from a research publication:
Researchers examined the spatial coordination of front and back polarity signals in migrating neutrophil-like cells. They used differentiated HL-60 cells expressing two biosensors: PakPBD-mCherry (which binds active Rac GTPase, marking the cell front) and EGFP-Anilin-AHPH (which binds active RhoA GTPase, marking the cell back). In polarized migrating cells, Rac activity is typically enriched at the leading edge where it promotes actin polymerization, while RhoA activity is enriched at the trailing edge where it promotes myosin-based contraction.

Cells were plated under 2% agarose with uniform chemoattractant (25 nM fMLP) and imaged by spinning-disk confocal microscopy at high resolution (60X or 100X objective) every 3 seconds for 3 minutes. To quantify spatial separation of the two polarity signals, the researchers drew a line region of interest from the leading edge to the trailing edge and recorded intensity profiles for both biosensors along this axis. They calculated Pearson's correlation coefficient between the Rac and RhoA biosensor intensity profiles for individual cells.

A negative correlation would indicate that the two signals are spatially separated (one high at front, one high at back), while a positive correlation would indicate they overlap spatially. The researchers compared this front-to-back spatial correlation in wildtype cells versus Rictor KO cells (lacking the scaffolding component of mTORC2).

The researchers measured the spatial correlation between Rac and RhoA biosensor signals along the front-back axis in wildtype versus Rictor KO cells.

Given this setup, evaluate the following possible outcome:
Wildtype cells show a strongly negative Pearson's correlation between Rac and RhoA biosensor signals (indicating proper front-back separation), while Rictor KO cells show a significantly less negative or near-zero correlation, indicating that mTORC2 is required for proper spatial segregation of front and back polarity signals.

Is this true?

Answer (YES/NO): YES